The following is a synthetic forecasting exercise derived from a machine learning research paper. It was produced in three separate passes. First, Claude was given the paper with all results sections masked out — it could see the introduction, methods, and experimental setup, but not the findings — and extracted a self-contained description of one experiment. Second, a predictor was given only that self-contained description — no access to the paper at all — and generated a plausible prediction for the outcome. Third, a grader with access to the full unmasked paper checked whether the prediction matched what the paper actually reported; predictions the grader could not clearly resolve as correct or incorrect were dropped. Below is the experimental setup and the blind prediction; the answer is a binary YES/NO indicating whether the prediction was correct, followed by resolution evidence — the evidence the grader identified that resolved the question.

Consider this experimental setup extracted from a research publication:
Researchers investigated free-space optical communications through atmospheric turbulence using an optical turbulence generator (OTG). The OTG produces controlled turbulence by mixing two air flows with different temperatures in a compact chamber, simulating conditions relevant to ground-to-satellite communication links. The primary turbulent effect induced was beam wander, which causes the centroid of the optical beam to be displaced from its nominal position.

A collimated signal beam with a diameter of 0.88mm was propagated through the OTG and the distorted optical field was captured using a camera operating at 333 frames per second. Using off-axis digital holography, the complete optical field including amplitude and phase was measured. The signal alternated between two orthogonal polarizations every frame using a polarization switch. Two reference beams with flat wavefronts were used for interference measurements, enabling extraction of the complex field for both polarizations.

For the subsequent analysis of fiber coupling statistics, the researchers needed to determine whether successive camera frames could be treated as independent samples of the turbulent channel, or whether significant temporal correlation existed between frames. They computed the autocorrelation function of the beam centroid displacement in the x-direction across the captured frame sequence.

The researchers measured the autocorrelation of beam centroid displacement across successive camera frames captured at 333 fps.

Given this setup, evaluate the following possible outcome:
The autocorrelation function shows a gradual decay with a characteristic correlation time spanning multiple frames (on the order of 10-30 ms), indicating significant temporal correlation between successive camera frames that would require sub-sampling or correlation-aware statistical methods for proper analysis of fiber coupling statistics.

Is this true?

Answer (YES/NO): NO